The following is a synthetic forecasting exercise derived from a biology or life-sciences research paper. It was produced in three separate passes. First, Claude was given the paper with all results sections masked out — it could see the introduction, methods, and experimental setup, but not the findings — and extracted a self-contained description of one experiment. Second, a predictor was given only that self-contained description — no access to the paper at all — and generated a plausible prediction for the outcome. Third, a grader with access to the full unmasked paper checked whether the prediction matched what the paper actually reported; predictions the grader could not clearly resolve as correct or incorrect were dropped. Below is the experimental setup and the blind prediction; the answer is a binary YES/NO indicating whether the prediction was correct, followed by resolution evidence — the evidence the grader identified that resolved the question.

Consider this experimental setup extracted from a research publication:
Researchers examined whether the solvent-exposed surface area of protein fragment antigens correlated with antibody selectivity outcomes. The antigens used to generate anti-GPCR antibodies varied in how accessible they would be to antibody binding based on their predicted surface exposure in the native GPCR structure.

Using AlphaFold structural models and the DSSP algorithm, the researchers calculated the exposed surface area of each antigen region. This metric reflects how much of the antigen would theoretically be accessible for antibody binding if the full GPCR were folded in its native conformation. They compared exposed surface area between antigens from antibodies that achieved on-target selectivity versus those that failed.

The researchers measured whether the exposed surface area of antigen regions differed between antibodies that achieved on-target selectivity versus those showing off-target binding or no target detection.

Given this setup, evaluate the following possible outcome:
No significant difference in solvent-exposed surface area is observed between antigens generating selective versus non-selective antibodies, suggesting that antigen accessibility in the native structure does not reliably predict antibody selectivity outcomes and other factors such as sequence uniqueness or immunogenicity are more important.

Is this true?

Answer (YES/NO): NO